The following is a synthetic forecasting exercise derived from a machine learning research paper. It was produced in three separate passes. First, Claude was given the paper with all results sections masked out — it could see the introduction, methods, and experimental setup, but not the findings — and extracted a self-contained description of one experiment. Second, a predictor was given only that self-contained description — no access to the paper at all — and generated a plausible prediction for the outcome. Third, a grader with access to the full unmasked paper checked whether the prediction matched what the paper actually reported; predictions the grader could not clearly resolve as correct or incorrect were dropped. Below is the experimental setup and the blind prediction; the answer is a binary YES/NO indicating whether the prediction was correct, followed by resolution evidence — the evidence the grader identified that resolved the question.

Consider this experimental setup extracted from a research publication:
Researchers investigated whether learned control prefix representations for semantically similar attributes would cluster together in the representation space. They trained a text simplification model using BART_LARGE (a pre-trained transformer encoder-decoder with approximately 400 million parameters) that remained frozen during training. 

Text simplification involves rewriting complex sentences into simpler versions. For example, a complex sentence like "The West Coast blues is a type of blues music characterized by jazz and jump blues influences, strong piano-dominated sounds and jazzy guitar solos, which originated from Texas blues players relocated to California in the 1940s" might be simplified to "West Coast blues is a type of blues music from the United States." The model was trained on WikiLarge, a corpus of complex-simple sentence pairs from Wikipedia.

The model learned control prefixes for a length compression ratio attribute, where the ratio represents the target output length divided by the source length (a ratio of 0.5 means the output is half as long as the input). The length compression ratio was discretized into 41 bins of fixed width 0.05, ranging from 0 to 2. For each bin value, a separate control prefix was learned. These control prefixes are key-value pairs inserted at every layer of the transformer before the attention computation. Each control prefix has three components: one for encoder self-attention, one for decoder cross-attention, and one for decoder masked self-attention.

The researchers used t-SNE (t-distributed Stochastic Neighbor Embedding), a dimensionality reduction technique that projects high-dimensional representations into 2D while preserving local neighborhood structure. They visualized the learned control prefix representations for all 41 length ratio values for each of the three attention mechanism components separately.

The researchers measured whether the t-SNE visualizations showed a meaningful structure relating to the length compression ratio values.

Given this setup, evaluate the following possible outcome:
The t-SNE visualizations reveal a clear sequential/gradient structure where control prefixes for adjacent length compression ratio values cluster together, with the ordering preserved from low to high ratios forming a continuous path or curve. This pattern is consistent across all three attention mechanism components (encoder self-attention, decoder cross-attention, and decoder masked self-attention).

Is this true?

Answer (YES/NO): NO